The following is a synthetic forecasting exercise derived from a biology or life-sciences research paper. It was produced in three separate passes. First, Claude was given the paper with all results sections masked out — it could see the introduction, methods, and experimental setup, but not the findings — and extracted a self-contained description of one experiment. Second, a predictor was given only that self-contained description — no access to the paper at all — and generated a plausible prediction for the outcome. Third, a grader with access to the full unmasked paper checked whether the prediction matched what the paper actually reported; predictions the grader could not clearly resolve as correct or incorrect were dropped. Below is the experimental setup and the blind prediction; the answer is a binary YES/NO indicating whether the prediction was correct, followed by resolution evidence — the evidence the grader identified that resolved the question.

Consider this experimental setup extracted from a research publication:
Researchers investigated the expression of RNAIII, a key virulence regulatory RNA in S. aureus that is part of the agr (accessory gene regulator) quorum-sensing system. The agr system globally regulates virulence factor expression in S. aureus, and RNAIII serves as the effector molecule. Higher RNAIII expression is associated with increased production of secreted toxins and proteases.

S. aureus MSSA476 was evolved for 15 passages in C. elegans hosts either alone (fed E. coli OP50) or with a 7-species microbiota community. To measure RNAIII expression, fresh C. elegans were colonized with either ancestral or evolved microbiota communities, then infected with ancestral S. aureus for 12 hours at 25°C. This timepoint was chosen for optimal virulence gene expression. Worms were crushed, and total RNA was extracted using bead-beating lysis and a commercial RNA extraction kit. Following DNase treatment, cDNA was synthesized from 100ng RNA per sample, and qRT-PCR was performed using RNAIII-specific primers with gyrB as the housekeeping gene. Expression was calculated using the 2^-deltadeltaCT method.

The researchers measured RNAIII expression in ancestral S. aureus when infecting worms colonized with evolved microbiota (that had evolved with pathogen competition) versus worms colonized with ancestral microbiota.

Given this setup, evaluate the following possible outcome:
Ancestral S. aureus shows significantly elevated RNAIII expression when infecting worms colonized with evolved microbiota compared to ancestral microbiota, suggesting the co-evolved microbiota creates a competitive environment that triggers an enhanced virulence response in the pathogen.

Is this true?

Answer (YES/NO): NO